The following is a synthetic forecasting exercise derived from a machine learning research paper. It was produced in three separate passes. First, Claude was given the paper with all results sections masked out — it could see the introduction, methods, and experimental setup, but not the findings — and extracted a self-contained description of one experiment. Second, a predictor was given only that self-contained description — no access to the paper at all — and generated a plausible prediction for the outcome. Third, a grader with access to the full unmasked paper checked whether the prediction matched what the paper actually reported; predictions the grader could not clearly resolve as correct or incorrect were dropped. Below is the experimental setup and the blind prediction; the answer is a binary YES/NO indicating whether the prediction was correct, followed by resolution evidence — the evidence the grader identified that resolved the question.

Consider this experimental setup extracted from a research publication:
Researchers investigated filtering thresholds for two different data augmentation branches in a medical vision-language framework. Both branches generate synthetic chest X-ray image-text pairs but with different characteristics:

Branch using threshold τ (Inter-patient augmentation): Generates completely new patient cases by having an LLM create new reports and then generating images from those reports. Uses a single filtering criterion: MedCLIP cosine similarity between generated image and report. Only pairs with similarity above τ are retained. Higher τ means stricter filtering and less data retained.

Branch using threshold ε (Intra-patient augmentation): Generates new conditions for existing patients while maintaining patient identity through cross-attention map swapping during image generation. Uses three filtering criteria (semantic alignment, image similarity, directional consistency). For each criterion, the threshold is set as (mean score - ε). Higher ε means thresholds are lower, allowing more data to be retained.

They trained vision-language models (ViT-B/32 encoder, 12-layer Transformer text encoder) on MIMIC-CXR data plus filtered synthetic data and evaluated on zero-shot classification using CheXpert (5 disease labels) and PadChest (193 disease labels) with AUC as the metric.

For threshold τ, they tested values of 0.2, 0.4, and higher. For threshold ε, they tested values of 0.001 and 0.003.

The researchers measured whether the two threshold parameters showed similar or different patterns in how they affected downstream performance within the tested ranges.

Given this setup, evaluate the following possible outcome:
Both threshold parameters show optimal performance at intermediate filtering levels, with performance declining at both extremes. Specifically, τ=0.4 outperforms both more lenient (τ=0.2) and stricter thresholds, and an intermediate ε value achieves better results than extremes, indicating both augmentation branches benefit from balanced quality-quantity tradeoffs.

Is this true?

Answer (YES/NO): NO